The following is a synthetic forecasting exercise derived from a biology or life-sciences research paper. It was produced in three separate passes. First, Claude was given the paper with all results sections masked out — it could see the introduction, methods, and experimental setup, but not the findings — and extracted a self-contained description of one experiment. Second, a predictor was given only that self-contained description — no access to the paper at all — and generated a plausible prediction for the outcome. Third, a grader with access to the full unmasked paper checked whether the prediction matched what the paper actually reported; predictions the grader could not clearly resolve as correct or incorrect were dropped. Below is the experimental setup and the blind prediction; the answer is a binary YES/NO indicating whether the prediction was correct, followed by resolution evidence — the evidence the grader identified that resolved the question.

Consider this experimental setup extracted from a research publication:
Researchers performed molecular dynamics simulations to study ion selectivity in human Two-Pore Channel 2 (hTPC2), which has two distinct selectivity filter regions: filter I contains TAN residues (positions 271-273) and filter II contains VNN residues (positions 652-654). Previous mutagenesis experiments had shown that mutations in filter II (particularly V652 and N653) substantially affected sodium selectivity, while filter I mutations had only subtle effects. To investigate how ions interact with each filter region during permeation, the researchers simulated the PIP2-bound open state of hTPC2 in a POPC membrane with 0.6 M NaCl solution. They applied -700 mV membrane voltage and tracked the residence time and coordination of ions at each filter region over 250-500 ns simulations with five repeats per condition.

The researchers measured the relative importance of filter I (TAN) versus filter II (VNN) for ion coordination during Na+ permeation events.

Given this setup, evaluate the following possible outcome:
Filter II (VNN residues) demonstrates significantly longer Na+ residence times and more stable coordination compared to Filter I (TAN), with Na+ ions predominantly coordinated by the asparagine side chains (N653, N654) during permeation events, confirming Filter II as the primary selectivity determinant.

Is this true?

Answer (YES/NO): YES